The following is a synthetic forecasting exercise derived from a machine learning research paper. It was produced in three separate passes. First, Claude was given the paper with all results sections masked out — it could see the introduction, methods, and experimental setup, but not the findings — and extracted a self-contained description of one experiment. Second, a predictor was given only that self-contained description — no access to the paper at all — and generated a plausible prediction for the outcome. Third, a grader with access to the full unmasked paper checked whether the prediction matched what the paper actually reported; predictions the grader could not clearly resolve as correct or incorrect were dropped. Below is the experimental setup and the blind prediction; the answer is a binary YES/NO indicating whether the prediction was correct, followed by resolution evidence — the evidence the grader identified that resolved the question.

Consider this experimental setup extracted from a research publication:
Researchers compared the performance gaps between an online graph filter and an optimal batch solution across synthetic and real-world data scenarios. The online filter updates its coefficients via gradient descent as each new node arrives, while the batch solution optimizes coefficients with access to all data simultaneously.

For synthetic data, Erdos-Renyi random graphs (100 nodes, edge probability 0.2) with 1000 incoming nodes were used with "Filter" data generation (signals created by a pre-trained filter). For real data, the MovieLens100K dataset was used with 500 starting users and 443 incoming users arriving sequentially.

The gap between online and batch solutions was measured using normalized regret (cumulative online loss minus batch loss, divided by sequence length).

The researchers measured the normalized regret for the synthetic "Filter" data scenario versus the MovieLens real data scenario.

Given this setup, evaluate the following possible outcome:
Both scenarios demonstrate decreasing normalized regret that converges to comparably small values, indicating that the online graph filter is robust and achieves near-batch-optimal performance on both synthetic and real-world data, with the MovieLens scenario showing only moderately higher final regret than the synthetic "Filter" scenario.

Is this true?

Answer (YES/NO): NO